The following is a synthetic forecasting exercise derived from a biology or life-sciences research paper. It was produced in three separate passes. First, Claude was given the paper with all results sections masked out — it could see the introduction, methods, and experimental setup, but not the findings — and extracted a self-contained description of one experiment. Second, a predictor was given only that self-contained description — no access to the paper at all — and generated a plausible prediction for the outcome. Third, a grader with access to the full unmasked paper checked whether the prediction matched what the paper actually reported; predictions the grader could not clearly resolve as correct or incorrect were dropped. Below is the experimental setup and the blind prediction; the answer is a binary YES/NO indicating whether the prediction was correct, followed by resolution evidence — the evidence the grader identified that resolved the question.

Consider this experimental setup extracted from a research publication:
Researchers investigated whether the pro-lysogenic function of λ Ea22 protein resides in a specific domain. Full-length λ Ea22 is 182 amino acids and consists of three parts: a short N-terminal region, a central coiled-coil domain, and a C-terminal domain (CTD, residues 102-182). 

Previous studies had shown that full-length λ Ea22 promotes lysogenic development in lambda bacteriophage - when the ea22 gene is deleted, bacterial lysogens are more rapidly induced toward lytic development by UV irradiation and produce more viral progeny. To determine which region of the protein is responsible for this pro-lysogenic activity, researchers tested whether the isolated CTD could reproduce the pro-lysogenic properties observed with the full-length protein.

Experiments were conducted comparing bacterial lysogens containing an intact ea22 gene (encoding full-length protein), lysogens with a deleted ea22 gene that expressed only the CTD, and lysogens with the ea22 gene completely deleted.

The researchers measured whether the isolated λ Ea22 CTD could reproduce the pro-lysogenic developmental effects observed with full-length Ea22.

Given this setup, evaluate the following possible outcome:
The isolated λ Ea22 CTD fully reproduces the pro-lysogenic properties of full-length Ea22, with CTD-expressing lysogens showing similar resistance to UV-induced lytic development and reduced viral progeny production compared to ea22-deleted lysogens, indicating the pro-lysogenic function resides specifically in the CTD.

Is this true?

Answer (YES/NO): NO